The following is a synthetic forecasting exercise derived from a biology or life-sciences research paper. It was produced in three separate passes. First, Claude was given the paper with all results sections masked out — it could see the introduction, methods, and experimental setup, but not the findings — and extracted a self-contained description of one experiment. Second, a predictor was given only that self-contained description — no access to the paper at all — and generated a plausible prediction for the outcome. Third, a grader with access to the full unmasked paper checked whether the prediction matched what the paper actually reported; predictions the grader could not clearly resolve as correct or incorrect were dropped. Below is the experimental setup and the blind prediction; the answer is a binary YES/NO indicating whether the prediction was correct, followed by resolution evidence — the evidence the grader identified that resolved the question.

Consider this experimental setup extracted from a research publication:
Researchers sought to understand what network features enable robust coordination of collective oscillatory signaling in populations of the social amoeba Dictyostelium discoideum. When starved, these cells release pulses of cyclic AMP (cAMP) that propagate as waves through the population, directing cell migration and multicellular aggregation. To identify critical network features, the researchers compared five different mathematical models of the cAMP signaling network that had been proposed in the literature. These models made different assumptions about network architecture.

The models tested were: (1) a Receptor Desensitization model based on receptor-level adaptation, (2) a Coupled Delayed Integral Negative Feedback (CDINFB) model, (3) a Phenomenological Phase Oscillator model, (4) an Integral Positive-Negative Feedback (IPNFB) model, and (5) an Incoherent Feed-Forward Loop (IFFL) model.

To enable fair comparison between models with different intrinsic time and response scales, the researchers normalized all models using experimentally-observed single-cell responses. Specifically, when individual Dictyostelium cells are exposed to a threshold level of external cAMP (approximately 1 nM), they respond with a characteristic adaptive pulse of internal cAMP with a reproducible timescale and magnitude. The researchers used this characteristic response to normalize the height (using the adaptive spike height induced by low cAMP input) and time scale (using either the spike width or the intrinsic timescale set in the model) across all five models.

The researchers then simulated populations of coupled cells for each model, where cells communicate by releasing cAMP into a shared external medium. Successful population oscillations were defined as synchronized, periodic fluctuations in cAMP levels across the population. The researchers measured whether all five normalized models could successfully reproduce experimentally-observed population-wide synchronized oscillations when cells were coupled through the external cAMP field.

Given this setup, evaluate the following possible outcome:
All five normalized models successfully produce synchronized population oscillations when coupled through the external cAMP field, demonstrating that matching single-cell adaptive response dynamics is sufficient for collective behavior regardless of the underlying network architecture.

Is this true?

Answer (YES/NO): NO